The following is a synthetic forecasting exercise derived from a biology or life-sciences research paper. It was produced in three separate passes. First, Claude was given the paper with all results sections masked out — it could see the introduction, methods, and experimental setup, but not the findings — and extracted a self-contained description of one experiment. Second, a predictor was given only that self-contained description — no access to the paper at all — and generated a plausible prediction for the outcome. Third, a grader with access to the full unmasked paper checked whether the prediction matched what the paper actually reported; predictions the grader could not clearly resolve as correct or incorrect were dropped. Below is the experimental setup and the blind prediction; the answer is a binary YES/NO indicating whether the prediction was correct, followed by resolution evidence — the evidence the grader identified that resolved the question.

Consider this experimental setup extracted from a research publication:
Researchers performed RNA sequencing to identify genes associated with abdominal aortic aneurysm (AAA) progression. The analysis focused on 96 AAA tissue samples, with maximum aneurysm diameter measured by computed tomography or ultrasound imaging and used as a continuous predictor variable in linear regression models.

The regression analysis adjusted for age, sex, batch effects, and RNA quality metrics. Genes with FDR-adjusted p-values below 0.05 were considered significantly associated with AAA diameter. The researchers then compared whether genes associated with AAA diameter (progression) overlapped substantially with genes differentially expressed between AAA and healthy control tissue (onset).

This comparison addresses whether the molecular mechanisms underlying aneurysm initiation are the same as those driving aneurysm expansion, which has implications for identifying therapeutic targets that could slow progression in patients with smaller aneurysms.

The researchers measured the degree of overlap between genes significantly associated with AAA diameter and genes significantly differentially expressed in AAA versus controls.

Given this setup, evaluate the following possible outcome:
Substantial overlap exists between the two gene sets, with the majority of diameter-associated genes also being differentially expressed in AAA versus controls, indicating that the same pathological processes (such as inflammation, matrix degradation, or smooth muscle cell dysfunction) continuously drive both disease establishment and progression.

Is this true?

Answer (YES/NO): NO